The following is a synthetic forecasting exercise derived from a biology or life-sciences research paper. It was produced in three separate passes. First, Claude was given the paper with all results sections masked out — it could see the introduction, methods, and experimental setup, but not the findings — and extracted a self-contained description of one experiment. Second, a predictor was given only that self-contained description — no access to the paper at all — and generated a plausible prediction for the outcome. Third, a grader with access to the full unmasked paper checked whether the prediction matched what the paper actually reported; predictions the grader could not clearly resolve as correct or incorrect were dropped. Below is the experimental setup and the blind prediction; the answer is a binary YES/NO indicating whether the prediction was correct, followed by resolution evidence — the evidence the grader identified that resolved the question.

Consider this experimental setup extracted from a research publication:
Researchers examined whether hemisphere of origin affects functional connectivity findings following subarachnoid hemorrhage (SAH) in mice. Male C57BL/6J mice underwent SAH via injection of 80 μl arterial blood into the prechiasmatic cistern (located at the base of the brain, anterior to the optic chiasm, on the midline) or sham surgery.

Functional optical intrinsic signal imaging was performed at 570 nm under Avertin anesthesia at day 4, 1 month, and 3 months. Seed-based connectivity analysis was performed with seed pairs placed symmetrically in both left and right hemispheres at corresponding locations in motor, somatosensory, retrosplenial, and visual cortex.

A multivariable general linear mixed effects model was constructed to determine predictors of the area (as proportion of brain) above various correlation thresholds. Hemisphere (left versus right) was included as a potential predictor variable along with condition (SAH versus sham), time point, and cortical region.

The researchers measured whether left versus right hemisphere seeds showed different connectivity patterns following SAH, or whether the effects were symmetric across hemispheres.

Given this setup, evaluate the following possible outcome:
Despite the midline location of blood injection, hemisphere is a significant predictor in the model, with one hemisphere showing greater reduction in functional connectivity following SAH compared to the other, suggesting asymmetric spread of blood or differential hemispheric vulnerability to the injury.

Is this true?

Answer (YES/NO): NO